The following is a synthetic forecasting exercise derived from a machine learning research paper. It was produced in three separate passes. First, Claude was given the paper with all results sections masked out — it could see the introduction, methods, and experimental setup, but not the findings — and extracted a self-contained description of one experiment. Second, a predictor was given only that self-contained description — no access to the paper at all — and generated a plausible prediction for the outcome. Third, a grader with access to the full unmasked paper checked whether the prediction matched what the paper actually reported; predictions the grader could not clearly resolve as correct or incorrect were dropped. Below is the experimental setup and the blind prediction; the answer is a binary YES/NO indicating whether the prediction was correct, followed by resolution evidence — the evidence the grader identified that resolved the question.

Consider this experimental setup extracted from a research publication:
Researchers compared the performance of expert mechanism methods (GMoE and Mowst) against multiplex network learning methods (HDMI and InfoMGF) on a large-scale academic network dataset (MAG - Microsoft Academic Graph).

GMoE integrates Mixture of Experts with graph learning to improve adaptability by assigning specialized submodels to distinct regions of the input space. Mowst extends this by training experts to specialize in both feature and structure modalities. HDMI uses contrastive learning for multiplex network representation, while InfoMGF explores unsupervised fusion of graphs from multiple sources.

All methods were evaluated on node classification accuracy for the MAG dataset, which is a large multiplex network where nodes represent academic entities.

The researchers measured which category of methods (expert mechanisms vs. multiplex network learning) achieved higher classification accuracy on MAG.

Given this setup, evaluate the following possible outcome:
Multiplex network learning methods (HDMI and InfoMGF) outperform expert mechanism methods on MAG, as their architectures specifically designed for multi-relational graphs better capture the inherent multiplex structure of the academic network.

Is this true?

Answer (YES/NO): NO